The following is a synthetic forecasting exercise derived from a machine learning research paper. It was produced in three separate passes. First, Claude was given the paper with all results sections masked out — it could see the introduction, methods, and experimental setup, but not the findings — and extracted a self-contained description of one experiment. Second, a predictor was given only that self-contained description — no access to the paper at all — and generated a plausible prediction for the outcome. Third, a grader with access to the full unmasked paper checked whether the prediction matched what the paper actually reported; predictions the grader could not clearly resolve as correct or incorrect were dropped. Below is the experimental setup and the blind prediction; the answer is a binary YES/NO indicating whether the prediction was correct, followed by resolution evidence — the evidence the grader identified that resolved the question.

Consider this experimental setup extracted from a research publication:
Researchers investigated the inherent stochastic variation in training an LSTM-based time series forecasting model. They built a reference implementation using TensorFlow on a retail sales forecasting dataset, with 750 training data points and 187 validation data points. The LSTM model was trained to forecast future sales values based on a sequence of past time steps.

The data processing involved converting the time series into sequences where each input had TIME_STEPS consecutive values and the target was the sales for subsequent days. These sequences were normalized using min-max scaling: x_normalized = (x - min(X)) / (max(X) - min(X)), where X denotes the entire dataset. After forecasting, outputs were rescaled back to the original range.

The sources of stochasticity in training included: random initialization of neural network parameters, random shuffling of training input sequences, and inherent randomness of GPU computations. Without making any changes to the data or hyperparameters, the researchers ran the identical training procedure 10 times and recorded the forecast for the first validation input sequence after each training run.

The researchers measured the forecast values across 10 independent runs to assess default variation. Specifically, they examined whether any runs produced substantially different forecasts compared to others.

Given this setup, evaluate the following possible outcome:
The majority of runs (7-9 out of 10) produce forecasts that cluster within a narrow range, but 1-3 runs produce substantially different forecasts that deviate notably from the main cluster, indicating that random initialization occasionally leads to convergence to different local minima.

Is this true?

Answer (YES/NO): YES